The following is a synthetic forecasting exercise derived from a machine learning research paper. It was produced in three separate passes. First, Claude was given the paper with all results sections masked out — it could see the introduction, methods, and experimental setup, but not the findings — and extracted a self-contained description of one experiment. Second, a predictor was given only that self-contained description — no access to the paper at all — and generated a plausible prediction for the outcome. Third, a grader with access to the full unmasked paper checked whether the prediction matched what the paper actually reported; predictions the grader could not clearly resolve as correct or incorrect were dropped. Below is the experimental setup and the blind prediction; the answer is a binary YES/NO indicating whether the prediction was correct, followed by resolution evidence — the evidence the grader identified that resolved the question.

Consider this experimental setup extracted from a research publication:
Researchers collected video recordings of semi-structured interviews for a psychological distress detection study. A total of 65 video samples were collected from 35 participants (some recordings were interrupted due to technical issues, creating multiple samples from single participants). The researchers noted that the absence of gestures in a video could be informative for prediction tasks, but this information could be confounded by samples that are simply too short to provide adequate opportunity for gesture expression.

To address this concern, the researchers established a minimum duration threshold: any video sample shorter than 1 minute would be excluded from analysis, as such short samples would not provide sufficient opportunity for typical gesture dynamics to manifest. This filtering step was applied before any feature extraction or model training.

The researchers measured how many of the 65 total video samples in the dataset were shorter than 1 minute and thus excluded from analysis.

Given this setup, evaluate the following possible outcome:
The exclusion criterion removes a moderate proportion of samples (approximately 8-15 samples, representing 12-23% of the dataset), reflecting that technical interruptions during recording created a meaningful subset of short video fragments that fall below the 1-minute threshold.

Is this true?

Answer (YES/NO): YES